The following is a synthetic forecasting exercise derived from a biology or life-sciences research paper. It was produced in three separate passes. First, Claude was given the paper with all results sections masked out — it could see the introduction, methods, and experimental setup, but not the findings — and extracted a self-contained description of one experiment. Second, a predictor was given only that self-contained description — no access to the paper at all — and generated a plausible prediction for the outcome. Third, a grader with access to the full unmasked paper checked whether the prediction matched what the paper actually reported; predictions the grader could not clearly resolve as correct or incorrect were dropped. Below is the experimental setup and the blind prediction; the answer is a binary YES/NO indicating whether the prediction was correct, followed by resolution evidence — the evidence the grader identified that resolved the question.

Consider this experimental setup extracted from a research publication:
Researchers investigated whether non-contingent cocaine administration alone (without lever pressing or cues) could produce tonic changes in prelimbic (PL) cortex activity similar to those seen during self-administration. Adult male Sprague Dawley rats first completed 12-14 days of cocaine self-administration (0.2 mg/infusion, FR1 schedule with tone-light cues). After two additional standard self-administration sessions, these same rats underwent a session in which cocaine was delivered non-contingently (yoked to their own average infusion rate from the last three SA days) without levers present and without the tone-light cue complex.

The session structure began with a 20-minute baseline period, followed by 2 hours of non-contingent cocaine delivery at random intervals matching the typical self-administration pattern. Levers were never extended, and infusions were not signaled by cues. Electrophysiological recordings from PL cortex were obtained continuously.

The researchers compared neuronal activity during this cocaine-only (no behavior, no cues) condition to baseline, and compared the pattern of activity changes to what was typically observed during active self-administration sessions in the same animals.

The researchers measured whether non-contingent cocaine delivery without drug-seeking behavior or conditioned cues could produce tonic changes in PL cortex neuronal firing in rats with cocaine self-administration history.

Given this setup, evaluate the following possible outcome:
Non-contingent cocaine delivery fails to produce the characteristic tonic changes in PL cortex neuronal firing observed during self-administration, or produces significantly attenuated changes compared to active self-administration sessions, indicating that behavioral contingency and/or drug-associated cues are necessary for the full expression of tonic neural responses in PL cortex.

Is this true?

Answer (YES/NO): NO